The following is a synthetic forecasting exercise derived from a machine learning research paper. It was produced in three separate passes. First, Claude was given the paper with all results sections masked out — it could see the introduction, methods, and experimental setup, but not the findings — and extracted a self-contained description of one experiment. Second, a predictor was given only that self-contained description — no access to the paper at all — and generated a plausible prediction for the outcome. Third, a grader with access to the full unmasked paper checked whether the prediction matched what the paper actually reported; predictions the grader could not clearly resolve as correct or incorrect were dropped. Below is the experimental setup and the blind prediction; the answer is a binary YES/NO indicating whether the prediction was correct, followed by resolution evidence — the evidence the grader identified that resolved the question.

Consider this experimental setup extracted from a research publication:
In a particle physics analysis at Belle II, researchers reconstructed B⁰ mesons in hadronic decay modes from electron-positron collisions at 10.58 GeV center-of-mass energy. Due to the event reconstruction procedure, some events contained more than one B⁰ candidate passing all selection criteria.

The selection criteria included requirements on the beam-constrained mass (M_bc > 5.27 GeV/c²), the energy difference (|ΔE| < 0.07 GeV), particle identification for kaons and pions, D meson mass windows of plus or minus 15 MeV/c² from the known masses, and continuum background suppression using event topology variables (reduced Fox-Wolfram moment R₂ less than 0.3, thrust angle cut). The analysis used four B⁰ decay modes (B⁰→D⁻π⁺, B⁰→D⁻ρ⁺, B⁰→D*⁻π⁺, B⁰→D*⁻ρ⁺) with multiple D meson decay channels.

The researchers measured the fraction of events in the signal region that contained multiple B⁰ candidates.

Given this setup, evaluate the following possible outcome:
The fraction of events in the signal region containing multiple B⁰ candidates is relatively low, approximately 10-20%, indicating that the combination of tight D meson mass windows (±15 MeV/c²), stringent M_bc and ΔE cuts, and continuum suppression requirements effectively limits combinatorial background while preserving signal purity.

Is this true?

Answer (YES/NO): NO